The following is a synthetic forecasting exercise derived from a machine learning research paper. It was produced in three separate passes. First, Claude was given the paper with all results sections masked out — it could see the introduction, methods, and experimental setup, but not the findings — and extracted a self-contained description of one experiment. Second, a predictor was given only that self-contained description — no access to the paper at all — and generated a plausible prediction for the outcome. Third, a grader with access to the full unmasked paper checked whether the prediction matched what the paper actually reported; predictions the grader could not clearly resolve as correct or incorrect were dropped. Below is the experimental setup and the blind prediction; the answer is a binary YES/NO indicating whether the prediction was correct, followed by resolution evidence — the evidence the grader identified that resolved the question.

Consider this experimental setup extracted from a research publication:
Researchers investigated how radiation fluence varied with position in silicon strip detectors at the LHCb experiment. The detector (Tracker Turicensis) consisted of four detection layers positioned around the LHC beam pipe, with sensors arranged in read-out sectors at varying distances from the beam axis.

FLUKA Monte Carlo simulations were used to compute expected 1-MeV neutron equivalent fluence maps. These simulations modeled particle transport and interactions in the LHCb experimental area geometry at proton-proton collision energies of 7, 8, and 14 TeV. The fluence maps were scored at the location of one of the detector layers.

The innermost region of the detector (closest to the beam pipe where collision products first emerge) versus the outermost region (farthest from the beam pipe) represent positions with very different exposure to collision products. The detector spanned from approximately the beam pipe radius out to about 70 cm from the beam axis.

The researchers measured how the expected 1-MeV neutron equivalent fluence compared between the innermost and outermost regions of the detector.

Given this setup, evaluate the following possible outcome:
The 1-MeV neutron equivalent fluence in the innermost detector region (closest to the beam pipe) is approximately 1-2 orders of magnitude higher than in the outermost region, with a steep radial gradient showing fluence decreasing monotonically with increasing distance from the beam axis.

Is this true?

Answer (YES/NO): NO